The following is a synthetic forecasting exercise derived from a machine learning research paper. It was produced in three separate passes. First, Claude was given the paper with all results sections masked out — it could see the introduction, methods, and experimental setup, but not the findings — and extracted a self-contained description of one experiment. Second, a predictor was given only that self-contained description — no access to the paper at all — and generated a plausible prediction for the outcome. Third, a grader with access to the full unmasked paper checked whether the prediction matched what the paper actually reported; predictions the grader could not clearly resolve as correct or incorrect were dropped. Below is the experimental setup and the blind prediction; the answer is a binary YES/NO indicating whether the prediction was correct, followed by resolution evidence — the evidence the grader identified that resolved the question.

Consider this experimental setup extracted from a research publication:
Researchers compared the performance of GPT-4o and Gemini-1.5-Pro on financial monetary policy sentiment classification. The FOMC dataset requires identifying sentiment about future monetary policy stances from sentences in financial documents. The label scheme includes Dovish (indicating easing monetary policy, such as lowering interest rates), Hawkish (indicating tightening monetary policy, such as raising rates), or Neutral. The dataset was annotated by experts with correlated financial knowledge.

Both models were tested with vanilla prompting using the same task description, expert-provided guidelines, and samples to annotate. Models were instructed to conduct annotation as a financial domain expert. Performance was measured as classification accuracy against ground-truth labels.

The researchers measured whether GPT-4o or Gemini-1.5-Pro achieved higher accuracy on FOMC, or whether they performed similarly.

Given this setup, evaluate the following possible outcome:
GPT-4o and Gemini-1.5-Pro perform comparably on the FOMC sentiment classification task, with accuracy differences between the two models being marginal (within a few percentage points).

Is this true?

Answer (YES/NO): YES